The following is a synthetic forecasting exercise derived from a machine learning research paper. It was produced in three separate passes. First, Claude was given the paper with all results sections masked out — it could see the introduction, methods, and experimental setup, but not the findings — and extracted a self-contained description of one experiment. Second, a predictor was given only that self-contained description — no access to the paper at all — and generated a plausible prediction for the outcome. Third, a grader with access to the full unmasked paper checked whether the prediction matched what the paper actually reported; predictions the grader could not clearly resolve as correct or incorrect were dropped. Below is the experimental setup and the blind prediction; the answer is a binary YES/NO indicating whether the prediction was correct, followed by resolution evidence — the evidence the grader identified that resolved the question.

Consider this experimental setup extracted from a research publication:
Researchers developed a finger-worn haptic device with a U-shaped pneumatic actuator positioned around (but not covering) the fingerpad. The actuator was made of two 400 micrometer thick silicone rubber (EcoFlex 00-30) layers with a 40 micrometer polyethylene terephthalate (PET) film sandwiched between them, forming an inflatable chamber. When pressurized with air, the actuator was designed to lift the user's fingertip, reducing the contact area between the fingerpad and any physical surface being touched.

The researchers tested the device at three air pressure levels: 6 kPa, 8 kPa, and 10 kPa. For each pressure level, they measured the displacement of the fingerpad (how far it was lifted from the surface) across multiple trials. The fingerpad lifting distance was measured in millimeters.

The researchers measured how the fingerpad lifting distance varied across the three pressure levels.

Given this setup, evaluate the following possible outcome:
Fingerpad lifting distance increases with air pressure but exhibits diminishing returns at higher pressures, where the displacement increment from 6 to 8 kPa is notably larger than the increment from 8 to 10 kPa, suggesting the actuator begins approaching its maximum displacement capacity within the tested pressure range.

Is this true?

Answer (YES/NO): NO